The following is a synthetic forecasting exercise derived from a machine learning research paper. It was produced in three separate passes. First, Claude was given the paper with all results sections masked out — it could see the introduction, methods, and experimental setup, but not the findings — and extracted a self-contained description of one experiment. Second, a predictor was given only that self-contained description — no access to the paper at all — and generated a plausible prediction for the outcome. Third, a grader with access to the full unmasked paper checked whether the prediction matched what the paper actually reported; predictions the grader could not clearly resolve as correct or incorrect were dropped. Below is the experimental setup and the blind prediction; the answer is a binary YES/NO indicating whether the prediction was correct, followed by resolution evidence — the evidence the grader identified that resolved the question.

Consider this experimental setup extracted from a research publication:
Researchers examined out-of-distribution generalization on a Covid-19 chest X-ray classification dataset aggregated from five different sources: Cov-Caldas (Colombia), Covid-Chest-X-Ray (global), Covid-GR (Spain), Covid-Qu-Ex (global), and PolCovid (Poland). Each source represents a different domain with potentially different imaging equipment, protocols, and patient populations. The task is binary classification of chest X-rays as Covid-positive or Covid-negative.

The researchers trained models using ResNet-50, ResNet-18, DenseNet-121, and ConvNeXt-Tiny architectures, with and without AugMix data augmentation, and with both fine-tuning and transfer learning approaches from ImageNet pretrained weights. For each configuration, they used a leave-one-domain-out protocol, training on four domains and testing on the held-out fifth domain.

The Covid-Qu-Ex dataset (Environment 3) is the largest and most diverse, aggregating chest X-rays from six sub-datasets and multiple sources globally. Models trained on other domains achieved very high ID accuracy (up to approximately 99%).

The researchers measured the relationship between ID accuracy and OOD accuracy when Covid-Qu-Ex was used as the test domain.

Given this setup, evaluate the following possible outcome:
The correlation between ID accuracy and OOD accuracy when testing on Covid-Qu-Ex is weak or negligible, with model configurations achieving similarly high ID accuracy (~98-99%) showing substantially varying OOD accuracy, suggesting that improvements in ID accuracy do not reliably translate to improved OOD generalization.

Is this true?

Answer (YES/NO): NO